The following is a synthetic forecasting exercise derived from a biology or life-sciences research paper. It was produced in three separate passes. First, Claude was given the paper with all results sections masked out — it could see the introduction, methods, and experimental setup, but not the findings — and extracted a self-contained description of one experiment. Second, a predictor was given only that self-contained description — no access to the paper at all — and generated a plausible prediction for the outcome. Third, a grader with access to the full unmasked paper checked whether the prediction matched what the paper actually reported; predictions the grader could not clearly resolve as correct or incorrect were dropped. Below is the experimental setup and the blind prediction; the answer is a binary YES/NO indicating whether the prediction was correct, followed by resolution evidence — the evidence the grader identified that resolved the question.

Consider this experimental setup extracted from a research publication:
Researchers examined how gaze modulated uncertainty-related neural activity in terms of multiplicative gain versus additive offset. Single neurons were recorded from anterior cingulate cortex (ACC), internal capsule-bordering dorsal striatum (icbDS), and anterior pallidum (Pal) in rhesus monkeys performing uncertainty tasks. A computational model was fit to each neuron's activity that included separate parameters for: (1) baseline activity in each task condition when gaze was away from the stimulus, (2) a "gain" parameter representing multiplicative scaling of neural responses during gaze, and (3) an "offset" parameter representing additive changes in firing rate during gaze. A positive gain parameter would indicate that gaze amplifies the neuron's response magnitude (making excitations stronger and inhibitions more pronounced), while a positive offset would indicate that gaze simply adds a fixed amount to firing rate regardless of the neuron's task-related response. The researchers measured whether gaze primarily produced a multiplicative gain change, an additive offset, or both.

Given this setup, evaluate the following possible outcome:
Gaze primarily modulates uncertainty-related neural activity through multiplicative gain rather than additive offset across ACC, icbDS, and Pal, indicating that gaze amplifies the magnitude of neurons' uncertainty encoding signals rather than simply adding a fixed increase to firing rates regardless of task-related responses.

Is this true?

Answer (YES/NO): YES